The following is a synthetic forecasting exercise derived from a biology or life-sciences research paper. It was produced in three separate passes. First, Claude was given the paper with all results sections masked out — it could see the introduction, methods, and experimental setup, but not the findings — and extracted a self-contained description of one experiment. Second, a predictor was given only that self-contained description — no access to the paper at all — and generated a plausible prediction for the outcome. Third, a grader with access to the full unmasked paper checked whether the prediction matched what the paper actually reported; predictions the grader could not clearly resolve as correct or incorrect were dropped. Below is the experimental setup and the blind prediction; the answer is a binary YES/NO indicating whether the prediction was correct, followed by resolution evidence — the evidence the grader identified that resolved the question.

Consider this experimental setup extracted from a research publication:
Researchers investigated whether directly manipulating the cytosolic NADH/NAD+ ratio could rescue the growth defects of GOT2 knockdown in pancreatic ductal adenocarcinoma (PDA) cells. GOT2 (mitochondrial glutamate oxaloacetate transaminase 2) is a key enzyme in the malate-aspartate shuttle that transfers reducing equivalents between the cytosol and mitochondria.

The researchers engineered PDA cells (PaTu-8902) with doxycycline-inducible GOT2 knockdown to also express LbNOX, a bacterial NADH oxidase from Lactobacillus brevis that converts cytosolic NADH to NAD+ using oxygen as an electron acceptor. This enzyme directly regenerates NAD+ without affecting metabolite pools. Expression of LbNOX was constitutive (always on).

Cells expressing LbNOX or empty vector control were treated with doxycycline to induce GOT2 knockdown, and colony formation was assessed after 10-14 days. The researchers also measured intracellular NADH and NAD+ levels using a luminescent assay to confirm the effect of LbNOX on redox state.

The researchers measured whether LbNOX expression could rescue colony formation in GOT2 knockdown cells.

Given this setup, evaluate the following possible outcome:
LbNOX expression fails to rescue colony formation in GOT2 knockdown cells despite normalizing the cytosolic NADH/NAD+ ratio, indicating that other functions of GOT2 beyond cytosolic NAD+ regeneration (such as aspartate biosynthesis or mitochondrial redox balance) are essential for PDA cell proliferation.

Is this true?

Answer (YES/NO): NO